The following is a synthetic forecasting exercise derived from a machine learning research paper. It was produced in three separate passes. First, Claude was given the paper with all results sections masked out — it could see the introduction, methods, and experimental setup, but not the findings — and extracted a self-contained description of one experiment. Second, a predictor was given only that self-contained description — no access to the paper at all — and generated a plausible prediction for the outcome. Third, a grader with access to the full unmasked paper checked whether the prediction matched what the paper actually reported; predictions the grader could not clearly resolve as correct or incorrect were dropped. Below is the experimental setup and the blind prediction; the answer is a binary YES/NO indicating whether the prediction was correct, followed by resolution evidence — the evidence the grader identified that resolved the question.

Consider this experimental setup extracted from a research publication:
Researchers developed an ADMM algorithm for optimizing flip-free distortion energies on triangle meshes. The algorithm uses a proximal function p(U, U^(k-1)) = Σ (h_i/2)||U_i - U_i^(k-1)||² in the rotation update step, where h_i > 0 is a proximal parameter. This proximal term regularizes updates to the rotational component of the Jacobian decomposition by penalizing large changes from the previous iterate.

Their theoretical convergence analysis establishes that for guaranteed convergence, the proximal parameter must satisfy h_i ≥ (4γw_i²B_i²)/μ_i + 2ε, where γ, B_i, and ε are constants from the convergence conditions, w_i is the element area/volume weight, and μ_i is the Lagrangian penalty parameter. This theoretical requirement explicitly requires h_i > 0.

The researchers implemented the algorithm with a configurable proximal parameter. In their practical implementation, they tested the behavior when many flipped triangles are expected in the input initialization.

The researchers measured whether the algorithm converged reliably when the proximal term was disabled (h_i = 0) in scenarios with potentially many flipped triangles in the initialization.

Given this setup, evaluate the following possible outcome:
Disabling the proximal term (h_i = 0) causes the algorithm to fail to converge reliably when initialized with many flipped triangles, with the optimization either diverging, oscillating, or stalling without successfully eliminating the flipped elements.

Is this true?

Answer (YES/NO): NO